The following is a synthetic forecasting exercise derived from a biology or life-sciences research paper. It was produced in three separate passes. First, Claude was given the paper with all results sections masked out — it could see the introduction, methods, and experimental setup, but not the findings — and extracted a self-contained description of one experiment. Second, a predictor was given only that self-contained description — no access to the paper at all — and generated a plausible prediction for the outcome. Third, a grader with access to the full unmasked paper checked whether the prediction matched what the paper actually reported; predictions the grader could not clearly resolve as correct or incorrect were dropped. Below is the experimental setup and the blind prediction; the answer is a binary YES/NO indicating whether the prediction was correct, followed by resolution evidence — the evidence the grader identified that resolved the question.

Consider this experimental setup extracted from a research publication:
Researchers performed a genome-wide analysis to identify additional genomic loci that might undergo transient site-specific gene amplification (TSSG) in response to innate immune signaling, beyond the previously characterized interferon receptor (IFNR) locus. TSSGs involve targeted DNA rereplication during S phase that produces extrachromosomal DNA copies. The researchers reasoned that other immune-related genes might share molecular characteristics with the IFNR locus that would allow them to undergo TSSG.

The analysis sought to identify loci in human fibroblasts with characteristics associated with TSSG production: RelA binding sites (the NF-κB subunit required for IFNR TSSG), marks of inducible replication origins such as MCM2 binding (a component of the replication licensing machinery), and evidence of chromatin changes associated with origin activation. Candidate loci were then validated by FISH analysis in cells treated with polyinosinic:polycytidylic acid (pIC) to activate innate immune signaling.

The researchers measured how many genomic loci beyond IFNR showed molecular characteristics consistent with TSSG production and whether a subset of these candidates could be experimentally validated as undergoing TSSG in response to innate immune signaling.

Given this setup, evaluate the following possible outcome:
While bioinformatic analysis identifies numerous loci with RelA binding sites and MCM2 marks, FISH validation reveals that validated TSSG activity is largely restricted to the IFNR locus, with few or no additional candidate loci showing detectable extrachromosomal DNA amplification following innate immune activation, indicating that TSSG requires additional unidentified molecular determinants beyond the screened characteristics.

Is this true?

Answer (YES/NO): NO